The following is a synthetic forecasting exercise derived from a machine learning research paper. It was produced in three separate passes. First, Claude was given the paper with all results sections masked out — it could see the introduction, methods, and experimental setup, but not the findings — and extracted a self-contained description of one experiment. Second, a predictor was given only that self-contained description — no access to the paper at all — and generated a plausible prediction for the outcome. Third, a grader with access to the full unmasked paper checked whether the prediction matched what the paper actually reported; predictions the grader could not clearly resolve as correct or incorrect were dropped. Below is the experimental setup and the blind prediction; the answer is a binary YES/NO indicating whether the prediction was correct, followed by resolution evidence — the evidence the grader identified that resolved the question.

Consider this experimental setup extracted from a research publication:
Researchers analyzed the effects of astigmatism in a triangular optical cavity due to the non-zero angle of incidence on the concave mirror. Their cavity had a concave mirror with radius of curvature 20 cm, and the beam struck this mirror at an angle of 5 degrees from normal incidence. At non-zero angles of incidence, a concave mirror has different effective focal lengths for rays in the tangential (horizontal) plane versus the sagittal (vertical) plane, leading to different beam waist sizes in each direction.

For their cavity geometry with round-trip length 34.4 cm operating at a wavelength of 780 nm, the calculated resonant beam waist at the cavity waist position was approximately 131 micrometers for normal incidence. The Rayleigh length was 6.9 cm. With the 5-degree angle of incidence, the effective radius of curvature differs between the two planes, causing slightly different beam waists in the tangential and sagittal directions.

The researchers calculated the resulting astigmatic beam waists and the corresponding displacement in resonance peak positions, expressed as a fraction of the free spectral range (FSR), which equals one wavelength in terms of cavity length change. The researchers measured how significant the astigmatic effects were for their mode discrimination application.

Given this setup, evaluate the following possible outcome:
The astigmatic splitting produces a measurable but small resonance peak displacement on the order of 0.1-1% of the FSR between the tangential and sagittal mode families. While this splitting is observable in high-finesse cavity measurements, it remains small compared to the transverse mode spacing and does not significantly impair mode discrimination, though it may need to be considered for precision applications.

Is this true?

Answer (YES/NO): NO